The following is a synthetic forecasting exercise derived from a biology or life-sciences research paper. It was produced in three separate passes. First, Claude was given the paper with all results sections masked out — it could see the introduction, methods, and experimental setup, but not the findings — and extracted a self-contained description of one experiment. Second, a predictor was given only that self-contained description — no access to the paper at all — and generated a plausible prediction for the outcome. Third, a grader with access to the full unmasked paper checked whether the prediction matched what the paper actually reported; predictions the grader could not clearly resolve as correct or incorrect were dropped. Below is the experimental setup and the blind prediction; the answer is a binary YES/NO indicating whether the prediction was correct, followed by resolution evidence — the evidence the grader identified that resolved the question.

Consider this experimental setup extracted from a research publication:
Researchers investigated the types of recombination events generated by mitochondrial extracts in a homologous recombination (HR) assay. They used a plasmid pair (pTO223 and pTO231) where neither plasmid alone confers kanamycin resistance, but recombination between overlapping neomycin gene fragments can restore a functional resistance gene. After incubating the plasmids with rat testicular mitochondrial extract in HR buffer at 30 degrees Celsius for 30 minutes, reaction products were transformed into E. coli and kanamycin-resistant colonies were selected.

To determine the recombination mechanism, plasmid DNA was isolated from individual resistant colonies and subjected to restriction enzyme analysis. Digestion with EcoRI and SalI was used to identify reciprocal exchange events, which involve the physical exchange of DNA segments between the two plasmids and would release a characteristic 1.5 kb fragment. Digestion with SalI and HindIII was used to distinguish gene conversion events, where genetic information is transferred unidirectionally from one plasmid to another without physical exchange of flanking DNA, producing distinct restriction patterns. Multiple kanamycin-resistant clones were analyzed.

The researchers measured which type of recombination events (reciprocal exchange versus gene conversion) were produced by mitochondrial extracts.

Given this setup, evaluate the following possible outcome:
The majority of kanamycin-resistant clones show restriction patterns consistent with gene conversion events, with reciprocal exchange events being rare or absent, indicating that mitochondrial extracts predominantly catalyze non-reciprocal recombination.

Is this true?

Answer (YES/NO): NO